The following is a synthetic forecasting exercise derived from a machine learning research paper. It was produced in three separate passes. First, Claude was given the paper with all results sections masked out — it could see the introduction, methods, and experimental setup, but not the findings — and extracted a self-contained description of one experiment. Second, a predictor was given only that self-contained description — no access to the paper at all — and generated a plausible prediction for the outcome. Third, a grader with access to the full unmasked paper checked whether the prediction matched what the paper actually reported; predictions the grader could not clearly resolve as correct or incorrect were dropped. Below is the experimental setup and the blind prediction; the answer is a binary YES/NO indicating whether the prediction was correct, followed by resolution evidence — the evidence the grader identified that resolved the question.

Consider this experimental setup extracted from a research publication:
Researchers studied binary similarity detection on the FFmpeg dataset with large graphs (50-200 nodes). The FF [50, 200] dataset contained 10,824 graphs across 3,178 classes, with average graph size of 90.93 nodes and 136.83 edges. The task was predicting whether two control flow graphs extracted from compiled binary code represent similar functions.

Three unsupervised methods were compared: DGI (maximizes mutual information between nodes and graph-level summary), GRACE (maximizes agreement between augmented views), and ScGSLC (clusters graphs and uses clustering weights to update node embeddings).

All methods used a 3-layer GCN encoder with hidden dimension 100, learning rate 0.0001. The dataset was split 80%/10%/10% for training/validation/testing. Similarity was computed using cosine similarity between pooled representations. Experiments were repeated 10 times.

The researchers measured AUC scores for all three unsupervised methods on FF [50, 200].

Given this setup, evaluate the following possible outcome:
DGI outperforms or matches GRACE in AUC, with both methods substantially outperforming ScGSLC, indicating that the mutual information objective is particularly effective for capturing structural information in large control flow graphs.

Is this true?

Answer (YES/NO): NO